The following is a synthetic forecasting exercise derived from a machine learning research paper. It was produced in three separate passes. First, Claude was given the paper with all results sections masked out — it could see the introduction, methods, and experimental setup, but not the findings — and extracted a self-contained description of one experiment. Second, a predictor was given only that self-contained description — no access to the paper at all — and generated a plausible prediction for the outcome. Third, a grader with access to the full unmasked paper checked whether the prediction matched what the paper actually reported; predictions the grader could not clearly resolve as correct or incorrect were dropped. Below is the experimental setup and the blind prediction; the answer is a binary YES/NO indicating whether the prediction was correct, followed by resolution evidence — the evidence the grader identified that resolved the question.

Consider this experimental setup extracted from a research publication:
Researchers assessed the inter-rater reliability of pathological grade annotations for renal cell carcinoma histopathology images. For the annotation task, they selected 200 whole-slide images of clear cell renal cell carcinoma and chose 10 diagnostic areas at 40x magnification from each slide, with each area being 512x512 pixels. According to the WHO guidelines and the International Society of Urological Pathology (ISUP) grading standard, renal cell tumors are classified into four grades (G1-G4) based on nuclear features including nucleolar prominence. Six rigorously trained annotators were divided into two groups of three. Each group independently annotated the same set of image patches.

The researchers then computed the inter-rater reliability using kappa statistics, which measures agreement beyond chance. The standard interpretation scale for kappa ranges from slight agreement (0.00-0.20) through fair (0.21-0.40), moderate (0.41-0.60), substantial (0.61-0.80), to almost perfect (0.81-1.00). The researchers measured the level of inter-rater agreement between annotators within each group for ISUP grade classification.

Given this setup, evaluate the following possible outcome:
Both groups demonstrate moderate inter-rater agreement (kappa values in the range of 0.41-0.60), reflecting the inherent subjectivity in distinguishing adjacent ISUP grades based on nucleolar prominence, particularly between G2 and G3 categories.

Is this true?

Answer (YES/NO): YES